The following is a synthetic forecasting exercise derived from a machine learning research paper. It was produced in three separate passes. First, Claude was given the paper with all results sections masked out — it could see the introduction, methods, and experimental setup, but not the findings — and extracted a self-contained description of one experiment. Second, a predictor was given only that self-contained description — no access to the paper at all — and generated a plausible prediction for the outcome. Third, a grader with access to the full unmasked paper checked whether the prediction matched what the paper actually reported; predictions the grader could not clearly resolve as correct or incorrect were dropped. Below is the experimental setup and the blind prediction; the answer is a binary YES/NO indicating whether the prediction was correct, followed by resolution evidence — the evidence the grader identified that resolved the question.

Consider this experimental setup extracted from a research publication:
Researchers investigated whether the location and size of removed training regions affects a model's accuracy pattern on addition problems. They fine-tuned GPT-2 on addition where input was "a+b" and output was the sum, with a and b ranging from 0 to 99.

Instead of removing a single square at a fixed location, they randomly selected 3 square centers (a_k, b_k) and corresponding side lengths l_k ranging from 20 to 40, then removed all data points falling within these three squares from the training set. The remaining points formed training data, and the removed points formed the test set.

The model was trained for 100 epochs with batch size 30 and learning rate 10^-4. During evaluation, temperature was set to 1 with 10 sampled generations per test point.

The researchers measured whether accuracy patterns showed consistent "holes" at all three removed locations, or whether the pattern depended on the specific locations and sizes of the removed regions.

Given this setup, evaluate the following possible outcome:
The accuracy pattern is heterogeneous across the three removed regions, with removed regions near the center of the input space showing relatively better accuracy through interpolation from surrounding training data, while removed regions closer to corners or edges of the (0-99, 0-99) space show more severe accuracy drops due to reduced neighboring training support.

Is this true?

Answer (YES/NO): NO